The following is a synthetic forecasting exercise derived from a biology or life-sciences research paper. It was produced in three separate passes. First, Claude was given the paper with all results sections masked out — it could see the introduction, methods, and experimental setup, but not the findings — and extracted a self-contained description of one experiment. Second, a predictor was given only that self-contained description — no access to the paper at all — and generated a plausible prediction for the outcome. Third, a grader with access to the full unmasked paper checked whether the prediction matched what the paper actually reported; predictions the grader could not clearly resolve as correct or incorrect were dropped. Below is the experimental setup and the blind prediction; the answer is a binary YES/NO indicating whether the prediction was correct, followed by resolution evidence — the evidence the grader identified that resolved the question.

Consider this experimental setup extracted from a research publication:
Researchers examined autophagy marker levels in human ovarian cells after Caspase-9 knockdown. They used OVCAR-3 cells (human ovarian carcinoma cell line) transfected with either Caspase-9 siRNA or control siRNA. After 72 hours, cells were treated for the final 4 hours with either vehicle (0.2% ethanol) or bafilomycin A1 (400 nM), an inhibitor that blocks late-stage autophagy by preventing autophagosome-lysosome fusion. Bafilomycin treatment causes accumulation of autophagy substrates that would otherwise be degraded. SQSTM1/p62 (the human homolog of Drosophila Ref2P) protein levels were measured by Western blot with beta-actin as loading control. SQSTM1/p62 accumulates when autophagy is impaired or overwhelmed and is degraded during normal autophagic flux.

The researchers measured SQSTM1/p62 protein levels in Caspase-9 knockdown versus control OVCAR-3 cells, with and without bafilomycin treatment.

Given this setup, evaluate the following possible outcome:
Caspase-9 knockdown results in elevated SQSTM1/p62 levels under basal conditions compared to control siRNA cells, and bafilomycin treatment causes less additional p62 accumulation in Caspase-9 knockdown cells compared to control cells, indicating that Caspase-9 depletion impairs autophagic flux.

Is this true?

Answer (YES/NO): NO